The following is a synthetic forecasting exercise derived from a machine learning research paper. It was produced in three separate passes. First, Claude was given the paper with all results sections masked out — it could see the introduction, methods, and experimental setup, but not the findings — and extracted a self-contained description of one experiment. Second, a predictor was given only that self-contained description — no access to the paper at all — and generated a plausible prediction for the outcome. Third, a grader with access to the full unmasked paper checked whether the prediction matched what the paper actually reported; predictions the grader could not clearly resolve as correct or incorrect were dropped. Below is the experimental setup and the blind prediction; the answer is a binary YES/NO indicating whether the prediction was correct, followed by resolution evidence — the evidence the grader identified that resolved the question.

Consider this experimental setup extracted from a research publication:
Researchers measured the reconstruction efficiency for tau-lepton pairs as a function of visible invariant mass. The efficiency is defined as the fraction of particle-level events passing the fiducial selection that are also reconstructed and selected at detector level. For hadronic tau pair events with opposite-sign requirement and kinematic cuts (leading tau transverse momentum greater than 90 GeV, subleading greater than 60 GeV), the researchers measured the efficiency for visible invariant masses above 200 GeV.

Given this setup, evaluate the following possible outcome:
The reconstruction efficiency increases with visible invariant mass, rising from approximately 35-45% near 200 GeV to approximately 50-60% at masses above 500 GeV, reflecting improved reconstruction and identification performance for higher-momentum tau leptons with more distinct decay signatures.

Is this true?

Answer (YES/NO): NO